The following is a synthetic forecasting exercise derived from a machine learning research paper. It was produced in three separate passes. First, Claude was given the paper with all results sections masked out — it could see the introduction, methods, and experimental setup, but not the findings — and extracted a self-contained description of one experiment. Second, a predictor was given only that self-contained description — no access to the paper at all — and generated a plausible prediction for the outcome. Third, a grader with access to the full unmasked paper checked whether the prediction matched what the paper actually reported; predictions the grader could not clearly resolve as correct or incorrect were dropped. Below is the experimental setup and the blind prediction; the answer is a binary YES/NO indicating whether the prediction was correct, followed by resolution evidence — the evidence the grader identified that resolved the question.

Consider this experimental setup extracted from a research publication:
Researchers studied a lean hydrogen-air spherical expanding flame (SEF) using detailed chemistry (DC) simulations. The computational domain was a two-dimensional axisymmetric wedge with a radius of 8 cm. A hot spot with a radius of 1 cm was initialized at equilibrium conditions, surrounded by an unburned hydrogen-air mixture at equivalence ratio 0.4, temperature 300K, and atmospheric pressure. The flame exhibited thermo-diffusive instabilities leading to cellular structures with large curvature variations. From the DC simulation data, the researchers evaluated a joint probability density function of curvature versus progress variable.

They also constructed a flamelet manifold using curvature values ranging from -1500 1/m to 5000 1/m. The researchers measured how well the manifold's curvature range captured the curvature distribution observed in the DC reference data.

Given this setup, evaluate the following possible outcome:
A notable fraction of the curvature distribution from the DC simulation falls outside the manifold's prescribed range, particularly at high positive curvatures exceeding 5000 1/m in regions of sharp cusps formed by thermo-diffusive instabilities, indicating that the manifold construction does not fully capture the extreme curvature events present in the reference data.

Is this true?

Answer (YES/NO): NO